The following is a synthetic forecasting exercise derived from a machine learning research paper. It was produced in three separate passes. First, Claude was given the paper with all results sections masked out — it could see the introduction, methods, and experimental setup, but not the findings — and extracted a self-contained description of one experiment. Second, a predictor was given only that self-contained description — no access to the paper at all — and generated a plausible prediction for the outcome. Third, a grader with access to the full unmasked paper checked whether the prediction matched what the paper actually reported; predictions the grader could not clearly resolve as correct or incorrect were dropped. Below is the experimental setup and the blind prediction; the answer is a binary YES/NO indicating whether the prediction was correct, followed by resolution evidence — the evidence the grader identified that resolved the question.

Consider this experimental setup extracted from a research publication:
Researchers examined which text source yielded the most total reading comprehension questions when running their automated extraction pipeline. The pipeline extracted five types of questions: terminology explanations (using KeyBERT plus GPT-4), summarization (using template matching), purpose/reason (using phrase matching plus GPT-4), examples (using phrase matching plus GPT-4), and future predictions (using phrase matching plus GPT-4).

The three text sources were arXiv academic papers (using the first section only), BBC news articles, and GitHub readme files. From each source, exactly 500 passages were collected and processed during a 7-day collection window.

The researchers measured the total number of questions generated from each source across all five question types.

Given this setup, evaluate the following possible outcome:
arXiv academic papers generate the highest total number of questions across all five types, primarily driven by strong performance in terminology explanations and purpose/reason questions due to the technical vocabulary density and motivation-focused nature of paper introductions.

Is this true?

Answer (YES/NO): YES